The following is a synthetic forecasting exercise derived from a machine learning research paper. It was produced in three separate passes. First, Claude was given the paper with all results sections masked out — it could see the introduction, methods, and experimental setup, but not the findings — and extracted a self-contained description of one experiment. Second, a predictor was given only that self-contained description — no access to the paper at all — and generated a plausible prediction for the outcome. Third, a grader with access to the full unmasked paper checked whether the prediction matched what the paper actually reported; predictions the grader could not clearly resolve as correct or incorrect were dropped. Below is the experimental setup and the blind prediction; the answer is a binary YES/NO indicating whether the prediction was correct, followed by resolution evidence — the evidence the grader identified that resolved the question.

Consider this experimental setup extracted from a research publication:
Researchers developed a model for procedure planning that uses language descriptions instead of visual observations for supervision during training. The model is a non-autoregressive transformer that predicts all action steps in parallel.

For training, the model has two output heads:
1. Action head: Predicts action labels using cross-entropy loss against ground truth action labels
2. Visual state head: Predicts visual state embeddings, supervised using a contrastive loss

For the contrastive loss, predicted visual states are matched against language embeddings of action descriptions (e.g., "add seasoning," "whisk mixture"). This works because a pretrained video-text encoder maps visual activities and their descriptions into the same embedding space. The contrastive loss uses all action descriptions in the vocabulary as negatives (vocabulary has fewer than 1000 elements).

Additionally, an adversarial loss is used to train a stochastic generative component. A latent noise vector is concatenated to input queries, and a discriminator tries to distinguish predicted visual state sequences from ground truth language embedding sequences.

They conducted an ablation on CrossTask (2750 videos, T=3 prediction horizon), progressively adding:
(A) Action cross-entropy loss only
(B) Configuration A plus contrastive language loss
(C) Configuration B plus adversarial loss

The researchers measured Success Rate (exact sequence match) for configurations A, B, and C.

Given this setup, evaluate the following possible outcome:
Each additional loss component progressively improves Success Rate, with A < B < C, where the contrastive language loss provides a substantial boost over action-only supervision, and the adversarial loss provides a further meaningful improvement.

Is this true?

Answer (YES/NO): NO